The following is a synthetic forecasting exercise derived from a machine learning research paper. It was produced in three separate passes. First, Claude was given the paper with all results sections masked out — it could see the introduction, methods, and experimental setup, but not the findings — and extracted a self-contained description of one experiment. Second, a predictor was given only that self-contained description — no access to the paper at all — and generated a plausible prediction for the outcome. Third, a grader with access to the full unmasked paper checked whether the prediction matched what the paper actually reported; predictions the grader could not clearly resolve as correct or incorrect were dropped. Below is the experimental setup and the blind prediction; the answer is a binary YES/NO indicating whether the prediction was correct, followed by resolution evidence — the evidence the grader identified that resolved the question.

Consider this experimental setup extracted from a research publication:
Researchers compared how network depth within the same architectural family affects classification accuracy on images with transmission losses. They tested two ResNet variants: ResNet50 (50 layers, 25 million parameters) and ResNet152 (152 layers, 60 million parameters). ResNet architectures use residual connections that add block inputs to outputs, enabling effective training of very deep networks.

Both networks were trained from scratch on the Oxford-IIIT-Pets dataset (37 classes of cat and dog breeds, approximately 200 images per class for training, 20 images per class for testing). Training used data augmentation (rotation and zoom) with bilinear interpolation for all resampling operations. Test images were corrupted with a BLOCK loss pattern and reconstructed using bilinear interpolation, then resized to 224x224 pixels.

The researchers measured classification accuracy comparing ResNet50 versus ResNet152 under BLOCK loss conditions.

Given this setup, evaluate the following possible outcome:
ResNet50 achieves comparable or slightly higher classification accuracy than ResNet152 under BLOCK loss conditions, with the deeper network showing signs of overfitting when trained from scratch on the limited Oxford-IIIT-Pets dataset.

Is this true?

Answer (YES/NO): NO